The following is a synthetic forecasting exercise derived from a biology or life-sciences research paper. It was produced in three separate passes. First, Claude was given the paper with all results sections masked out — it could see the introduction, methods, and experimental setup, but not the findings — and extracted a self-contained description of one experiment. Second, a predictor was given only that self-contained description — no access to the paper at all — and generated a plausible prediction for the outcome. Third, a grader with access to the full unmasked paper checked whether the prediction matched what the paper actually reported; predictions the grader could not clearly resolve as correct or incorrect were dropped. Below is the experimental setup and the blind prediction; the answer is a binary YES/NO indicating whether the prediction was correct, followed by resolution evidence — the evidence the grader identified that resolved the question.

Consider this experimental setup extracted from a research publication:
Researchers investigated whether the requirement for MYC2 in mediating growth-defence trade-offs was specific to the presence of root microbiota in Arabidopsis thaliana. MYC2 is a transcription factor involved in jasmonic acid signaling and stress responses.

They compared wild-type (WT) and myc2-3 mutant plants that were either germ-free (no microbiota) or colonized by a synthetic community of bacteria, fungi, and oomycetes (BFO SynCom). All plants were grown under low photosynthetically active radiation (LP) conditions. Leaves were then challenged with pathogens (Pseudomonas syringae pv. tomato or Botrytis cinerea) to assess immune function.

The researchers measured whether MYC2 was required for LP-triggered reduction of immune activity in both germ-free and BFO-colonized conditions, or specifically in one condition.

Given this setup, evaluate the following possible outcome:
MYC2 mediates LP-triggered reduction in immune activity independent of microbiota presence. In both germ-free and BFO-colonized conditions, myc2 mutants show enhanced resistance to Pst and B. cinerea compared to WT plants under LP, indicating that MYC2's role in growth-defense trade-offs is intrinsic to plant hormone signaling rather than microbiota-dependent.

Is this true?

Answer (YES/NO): NO